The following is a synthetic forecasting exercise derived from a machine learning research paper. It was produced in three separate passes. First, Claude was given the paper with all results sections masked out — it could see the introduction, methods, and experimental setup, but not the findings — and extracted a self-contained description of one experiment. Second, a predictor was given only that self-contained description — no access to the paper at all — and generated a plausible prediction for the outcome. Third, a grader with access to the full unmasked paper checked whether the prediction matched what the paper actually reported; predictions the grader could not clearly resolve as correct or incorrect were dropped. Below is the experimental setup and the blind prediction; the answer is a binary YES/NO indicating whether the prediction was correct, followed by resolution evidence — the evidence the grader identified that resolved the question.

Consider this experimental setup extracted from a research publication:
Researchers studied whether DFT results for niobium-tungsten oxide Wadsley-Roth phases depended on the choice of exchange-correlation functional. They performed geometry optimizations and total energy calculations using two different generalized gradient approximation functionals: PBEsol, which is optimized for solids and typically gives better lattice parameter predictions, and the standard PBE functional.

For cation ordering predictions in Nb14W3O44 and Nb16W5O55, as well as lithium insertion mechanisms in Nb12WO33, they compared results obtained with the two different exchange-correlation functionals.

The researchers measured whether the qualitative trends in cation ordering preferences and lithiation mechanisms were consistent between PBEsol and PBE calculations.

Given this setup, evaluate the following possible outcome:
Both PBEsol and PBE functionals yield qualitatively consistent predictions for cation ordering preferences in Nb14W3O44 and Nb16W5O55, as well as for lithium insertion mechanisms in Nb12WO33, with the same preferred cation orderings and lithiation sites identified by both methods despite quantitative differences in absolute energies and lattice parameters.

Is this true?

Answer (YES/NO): YES